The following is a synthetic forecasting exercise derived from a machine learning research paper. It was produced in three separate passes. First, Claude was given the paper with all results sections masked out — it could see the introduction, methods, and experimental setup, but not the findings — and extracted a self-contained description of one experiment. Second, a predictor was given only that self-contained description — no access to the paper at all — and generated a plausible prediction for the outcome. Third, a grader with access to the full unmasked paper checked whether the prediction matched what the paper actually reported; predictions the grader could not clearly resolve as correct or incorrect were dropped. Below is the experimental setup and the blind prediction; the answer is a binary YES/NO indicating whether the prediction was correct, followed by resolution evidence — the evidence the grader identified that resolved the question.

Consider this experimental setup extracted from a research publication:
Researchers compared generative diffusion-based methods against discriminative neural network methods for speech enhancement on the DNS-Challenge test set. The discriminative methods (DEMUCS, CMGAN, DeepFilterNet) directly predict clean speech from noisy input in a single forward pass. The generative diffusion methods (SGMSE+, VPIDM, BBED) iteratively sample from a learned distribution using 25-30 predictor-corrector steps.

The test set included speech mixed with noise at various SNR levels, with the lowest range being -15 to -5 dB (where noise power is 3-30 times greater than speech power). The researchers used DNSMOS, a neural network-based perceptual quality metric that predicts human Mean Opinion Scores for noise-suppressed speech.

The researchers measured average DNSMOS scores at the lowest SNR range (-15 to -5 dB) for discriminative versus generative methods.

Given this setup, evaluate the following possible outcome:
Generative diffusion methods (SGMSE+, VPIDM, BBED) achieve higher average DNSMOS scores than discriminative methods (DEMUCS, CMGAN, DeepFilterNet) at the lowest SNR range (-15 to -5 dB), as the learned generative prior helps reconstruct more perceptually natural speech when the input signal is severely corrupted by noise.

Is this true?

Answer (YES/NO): YES